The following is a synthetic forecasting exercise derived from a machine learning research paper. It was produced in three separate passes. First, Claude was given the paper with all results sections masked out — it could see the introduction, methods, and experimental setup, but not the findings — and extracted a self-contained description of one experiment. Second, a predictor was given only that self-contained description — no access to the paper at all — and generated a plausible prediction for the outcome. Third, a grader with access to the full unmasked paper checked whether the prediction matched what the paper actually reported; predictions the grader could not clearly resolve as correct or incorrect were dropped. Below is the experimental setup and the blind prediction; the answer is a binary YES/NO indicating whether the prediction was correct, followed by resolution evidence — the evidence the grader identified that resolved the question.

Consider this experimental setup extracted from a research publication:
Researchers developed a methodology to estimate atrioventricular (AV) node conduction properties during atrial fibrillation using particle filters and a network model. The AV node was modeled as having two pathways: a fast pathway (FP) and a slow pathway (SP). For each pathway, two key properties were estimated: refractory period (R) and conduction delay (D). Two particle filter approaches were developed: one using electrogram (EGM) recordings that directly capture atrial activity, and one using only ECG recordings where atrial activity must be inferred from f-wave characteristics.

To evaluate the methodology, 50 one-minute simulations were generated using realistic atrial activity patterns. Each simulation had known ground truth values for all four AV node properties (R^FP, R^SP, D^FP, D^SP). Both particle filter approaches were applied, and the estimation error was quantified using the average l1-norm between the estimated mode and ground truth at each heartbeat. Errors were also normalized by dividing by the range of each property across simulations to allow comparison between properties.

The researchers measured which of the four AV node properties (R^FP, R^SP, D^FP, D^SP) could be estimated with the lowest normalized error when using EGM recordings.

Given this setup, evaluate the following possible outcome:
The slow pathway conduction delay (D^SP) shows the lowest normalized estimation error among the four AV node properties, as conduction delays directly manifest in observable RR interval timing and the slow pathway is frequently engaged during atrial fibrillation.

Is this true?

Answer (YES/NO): NO